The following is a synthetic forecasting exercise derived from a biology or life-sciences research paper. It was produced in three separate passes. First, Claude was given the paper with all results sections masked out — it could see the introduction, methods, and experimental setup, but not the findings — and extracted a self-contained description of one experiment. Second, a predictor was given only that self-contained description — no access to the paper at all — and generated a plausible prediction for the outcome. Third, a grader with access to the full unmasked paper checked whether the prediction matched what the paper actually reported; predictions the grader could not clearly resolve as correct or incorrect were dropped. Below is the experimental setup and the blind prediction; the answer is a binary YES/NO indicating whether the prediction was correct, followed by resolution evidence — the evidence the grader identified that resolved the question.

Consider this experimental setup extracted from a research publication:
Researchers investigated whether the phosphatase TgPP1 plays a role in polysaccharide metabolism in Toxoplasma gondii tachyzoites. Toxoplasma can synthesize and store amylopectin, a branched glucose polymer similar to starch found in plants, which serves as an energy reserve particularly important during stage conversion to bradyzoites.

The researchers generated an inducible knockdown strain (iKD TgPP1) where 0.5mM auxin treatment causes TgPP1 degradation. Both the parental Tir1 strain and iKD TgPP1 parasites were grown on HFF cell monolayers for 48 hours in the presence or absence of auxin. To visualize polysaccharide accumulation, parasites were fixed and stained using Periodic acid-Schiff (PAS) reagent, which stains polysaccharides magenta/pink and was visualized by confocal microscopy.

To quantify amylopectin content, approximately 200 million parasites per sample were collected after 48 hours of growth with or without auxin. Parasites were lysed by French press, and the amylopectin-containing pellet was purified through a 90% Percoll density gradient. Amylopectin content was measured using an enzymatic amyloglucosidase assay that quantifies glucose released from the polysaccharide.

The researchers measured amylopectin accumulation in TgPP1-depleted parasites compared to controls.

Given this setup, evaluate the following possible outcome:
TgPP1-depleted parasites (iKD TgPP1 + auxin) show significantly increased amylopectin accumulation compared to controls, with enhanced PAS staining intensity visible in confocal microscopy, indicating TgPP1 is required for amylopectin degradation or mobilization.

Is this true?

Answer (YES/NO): YES